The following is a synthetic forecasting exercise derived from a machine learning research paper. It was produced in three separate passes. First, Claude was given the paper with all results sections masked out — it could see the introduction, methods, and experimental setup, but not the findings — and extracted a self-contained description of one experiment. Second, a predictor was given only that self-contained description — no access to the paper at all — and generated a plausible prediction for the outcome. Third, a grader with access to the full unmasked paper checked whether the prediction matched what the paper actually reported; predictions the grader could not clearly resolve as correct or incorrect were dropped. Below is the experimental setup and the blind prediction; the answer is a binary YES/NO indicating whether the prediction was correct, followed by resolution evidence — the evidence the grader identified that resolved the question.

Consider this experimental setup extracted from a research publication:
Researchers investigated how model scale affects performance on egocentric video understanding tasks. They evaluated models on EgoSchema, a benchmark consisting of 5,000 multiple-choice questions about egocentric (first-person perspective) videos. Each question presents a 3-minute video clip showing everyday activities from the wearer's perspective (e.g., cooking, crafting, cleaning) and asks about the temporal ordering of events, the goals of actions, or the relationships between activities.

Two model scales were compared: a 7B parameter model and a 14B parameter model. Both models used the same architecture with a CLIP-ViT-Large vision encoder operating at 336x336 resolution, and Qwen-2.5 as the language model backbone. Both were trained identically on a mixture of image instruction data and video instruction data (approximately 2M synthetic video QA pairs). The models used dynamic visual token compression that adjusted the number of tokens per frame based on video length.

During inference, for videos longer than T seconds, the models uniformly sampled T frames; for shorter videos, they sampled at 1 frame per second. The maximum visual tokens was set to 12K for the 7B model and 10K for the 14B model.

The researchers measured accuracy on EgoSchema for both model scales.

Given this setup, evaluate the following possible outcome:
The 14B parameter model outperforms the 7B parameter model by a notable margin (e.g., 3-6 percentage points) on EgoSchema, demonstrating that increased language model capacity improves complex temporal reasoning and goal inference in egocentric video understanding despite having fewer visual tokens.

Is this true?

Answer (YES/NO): NO